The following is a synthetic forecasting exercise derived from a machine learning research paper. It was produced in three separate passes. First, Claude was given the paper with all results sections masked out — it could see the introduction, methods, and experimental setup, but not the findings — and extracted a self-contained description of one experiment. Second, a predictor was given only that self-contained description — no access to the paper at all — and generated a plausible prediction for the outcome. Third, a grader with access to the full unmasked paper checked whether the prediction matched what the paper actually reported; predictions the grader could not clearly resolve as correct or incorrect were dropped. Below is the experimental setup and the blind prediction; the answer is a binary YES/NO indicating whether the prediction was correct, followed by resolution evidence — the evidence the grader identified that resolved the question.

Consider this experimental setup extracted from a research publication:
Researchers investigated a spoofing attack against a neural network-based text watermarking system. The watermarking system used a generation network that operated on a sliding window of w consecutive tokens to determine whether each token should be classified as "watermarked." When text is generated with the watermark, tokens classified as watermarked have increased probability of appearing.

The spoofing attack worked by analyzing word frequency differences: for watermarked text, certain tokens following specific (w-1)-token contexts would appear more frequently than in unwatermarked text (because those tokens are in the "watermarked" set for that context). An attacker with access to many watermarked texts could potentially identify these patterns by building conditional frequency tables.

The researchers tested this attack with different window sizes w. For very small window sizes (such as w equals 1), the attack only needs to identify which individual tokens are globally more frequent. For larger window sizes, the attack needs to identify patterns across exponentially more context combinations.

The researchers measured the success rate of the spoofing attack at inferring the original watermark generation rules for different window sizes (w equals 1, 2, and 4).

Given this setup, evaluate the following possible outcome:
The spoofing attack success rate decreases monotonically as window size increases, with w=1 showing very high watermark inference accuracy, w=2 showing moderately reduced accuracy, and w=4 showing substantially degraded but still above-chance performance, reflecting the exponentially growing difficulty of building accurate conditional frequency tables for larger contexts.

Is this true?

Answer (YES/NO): NO